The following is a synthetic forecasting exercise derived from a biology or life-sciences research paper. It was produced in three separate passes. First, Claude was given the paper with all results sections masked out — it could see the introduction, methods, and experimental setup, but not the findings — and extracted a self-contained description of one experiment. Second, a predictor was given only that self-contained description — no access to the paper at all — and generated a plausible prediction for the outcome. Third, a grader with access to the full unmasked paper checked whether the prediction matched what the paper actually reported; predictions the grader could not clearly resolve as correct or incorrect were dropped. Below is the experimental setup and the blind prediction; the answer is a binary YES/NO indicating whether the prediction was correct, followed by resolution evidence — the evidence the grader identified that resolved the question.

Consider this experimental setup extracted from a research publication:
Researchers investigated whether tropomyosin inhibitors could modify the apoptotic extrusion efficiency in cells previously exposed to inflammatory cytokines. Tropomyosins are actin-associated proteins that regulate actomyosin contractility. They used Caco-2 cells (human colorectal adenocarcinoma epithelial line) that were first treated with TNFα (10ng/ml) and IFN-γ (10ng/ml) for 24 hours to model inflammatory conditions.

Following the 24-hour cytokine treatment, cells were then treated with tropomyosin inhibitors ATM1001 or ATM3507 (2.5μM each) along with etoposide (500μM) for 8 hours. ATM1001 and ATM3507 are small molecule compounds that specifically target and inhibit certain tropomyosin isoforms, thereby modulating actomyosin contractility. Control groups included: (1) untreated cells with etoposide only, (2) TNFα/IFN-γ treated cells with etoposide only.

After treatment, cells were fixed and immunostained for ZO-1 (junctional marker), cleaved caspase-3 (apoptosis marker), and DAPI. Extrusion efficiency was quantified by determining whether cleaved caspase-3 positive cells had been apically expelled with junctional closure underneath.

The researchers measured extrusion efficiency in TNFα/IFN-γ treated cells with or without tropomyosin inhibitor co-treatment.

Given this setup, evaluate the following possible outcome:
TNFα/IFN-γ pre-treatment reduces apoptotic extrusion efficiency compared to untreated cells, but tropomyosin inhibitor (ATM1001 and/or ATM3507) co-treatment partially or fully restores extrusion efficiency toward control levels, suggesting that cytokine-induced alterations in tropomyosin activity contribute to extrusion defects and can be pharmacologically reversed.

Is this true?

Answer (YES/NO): YES